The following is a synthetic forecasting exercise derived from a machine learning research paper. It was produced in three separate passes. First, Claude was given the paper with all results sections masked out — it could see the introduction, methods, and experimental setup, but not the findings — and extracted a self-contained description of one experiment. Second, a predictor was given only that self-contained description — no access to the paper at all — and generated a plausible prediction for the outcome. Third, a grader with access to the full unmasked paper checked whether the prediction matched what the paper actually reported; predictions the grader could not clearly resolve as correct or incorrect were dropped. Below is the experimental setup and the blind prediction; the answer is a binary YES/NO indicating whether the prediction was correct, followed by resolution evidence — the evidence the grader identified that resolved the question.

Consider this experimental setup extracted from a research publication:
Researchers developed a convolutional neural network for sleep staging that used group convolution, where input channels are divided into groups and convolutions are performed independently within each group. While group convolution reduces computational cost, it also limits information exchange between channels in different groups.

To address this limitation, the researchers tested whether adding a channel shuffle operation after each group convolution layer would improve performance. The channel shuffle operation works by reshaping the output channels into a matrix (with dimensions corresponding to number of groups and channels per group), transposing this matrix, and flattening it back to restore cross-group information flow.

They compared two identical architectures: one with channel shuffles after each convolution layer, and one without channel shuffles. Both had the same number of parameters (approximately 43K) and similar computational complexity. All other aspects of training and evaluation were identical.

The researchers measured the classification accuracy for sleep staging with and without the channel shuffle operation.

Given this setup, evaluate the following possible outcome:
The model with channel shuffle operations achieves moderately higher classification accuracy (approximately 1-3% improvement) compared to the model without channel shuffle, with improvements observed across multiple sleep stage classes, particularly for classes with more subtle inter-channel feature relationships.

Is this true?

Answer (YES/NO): NO